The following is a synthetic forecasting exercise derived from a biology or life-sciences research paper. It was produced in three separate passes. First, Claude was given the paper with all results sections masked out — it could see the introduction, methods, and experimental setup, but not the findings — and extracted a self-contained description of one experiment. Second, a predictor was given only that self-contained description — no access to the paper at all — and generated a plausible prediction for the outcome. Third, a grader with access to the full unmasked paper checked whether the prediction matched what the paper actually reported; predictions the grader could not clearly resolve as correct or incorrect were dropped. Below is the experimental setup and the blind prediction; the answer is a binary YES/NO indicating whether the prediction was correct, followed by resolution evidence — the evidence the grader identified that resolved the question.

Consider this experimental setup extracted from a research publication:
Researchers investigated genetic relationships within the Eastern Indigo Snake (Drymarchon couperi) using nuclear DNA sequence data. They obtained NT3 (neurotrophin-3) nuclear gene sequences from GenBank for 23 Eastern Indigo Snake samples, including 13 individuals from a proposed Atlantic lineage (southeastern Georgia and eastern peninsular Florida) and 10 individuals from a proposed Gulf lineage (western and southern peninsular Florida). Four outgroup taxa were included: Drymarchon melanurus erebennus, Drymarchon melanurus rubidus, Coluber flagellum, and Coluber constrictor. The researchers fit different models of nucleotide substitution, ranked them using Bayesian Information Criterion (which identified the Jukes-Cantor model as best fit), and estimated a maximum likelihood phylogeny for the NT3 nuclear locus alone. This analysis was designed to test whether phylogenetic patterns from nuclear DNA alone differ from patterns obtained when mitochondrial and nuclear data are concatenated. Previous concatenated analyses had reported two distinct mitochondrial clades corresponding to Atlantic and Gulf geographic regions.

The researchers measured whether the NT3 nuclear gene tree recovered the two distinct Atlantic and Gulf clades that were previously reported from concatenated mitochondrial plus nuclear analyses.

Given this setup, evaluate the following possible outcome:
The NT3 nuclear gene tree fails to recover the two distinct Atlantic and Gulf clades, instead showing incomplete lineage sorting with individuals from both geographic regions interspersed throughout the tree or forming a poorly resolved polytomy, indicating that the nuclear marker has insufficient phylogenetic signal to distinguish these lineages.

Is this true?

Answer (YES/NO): NO